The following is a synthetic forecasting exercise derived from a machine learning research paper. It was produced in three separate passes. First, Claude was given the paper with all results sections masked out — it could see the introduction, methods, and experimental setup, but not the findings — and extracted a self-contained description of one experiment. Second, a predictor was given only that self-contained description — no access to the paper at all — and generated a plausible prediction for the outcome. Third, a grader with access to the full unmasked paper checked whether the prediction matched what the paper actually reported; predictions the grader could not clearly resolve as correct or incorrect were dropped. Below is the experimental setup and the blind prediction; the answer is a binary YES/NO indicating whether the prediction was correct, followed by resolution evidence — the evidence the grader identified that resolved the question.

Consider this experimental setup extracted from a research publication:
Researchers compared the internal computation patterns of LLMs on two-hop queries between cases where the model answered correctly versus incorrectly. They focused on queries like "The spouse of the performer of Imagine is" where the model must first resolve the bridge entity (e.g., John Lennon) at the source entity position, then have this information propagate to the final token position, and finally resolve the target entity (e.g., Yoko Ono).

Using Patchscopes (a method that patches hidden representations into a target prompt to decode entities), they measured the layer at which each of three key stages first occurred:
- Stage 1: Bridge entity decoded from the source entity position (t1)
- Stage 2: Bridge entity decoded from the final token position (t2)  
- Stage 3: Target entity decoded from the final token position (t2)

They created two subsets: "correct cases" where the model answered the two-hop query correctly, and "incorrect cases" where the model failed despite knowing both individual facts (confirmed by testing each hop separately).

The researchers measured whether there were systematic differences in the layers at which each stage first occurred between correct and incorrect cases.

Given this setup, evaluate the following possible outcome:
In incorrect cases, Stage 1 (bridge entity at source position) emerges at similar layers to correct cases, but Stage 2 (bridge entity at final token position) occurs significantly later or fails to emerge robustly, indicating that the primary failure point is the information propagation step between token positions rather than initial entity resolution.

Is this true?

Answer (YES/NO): NO